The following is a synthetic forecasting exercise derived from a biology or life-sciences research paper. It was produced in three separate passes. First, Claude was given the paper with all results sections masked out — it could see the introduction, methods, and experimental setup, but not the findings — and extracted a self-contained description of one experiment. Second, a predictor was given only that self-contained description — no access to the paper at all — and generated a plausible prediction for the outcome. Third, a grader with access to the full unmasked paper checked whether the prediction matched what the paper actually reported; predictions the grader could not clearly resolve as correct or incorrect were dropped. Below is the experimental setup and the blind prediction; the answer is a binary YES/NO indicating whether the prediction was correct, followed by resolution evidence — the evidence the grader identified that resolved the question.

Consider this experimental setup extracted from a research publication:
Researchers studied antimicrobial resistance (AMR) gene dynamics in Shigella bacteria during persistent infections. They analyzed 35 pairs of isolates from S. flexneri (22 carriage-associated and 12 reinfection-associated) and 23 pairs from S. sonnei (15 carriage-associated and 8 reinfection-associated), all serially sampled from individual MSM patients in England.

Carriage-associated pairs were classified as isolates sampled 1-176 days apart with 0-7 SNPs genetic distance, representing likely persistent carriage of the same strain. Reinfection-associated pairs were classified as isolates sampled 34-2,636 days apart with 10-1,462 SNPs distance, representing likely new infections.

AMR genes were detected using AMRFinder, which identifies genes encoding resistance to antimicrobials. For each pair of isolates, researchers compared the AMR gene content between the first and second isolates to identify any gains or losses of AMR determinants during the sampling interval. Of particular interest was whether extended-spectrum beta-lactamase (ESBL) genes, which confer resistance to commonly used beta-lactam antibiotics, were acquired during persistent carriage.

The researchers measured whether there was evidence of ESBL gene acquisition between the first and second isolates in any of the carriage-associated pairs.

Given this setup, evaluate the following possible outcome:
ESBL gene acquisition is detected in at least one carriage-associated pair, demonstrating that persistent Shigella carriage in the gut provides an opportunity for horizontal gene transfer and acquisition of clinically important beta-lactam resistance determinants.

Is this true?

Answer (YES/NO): YES